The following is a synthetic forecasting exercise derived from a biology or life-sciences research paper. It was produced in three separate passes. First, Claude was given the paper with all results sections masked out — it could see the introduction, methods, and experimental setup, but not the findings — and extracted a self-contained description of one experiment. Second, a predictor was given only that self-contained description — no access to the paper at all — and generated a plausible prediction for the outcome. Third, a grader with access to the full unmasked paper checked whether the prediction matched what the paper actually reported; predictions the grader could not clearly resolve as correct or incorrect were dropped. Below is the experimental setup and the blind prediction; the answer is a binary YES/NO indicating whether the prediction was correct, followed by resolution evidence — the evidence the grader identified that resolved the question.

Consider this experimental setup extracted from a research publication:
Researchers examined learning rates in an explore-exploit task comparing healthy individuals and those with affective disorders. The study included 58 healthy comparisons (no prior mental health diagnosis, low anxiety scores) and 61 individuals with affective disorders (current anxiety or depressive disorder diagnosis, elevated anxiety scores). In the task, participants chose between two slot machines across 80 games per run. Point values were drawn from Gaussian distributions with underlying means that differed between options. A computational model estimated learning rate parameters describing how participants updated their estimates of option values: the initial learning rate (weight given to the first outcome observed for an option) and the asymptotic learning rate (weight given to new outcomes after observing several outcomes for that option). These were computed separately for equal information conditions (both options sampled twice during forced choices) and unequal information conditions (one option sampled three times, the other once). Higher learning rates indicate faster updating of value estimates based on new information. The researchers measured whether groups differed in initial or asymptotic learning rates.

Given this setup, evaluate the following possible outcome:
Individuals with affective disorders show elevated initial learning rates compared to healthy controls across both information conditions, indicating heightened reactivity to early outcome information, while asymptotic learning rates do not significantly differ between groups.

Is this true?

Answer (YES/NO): NO